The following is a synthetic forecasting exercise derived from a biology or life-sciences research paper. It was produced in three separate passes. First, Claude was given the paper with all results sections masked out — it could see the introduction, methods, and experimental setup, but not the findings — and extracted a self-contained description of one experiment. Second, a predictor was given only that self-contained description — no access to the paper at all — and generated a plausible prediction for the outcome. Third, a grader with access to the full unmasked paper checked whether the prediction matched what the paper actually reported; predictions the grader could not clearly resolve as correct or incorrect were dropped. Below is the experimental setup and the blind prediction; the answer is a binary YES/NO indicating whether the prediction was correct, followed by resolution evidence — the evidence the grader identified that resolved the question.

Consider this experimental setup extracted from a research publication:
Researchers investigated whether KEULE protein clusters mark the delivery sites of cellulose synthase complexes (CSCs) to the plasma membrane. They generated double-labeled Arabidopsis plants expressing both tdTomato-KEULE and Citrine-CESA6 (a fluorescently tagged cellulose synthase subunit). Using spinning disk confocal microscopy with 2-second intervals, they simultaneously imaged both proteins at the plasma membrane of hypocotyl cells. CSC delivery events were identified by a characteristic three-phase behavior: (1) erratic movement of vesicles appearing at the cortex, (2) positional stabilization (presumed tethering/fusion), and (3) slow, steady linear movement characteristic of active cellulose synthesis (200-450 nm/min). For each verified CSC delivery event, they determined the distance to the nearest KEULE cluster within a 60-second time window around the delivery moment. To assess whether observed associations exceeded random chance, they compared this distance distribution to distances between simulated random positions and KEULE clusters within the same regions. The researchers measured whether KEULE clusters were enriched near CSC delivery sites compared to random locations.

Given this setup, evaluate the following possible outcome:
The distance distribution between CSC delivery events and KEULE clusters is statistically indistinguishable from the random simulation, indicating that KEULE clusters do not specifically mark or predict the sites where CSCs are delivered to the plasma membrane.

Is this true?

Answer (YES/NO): NO